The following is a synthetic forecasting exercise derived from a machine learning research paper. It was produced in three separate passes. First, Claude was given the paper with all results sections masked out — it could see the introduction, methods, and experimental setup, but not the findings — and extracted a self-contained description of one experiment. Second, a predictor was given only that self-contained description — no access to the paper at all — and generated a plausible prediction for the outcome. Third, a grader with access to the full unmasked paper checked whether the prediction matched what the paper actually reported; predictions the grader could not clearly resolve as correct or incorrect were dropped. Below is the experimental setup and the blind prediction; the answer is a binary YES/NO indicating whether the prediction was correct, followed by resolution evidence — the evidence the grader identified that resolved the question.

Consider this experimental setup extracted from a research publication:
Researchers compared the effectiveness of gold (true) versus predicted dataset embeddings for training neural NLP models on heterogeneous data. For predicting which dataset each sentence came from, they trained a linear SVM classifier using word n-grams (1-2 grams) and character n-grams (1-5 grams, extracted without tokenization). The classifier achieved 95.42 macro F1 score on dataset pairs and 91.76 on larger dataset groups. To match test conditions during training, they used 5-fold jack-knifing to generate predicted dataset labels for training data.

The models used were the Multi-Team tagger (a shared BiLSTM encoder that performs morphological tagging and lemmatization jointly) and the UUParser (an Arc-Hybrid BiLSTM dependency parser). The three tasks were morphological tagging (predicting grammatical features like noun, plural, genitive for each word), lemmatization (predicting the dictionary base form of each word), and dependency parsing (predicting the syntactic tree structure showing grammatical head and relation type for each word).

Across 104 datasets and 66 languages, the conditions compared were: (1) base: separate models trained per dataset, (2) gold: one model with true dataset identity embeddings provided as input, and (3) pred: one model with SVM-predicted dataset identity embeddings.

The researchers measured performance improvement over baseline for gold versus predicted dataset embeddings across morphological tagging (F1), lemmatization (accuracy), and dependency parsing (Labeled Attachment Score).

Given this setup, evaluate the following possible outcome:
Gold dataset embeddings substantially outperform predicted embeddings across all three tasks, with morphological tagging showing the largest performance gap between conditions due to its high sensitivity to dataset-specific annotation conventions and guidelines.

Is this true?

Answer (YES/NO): NO